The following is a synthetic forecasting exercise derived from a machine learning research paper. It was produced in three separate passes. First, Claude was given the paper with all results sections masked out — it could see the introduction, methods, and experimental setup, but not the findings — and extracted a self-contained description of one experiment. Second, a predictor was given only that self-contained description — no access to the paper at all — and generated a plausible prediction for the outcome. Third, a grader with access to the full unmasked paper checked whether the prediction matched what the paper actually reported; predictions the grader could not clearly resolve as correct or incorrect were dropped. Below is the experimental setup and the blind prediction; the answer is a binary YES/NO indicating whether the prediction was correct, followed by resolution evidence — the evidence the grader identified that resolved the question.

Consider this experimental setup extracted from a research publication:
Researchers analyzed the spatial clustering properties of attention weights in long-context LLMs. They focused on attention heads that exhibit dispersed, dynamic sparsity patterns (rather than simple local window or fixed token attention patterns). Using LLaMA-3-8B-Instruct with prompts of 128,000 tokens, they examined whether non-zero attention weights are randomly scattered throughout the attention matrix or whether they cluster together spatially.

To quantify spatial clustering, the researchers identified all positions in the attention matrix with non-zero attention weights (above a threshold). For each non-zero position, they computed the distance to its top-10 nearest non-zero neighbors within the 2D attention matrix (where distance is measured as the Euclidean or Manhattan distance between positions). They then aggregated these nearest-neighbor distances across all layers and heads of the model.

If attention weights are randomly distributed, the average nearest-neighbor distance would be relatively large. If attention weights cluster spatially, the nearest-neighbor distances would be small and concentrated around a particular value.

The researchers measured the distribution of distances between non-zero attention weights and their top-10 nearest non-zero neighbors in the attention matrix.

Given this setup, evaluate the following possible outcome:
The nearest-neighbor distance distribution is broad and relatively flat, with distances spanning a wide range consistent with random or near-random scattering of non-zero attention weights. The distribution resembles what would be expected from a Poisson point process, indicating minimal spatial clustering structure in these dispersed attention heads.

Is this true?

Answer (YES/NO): NO